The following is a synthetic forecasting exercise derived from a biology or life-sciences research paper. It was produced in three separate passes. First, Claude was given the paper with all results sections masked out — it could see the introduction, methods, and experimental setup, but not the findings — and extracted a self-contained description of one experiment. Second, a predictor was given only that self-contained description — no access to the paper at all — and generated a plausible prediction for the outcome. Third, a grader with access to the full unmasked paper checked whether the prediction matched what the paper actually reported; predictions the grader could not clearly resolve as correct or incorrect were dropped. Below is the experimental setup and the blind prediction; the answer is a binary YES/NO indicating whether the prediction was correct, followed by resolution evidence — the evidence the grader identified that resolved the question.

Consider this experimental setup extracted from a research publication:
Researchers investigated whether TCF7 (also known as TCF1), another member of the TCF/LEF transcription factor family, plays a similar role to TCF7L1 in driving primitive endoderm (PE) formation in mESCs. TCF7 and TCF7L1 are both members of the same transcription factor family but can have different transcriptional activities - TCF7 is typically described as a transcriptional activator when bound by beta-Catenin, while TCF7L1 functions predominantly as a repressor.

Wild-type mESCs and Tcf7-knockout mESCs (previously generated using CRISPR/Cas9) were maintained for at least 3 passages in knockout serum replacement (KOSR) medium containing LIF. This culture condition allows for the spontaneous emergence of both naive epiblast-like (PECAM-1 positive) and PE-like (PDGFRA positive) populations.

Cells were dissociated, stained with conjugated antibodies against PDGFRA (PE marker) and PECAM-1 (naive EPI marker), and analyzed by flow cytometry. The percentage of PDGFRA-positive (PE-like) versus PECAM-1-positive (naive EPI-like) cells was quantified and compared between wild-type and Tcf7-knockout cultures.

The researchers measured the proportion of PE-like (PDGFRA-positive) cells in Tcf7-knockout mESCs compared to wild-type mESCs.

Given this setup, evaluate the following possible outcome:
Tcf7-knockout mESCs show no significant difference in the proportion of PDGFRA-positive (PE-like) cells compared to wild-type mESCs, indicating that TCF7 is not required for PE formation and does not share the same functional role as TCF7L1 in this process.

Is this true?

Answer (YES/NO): YES